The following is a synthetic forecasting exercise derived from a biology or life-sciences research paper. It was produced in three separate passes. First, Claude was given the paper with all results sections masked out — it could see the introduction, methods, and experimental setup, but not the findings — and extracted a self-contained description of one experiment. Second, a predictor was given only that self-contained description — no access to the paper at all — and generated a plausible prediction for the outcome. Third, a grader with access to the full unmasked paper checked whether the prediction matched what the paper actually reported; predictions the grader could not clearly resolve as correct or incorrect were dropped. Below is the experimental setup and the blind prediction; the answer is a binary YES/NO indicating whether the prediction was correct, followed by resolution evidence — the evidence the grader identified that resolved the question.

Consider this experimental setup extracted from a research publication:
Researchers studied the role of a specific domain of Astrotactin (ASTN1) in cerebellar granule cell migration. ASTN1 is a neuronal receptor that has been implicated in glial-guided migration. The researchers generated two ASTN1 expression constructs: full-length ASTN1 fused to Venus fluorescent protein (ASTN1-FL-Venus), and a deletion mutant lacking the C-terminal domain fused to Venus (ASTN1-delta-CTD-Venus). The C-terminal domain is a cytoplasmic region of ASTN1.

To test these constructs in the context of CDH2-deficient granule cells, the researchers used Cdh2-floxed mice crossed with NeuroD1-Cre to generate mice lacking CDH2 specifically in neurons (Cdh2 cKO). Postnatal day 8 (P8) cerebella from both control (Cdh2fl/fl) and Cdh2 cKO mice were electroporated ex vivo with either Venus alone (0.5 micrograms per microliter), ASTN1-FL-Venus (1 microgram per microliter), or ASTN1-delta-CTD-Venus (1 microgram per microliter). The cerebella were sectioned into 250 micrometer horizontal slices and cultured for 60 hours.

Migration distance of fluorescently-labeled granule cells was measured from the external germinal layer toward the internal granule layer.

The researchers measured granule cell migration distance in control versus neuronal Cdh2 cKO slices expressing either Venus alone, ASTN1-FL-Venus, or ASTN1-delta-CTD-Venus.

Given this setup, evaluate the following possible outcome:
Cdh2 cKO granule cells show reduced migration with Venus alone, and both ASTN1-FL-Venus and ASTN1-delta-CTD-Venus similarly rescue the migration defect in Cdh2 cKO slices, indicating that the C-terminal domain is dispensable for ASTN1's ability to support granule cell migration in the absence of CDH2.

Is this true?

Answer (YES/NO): NO